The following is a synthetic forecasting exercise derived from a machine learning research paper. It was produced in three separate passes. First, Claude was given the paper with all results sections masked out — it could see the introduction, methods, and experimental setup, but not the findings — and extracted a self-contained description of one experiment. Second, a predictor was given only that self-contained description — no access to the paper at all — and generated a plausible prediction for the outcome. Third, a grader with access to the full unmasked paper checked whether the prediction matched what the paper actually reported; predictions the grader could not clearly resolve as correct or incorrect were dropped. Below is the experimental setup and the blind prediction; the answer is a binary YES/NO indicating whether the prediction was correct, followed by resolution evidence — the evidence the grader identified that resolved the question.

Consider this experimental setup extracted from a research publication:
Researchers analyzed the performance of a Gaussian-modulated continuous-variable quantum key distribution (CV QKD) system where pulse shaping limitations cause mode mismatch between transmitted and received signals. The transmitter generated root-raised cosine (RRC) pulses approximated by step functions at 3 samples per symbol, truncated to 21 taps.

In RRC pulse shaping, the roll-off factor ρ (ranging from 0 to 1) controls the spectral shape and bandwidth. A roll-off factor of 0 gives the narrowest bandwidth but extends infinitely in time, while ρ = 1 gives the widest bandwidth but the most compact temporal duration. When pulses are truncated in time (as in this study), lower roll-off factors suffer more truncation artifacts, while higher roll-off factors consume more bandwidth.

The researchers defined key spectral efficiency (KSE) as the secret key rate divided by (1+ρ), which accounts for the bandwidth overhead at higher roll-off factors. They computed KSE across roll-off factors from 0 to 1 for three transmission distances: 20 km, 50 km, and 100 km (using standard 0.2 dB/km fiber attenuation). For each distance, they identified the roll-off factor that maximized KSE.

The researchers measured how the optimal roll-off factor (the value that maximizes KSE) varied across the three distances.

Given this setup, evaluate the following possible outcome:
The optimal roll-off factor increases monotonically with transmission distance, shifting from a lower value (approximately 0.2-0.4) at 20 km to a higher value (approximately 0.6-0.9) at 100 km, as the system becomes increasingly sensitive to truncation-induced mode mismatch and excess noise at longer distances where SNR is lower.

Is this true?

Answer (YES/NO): NO